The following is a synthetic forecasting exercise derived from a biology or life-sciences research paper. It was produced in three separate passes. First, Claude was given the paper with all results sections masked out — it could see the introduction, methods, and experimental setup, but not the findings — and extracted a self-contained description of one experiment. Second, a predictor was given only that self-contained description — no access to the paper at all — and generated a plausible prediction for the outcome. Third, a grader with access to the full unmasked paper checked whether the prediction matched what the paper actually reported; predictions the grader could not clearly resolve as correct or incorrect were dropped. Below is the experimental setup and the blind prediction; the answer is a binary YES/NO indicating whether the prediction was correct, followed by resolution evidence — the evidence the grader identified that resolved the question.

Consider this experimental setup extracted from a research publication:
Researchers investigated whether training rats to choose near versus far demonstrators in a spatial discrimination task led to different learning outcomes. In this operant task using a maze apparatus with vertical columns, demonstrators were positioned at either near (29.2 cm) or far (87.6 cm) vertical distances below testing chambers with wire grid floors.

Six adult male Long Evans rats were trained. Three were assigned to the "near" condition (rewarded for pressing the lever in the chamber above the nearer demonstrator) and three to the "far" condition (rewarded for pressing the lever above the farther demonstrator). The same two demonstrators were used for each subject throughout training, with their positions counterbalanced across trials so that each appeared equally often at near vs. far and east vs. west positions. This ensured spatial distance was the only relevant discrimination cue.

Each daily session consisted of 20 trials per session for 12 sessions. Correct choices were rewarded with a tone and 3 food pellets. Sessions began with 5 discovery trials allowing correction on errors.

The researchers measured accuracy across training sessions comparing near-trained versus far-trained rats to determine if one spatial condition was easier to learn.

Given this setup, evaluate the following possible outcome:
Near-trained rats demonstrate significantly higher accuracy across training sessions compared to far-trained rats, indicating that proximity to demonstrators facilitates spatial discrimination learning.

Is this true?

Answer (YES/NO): NO